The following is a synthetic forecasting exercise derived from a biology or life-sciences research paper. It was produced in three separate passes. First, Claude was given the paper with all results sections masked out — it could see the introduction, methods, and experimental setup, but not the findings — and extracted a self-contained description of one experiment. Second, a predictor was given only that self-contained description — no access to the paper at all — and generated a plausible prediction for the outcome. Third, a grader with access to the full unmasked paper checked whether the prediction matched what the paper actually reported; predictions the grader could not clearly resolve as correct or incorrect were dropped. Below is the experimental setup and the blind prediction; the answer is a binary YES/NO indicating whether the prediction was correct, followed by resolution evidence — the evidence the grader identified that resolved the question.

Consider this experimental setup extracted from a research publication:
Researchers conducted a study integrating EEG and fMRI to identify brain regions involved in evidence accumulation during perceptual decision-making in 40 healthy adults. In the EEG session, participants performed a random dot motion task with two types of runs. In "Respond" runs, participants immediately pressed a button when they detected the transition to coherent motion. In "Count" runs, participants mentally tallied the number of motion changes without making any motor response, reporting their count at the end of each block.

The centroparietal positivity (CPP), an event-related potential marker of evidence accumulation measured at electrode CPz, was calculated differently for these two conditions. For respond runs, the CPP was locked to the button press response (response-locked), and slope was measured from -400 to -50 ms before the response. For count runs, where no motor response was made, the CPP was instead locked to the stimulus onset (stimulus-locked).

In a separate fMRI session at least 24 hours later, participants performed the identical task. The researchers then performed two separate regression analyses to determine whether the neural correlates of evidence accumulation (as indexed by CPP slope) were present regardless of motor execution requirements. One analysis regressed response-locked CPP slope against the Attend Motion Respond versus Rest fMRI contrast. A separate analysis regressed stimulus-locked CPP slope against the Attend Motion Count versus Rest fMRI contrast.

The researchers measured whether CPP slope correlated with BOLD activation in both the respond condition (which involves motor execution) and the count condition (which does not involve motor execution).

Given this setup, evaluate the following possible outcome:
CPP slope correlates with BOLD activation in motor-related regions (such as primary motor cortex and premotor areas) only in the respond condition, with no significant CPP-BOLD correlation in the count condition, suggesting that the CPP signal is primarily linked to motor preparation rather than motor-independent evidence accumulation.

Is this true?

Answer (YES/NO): NO